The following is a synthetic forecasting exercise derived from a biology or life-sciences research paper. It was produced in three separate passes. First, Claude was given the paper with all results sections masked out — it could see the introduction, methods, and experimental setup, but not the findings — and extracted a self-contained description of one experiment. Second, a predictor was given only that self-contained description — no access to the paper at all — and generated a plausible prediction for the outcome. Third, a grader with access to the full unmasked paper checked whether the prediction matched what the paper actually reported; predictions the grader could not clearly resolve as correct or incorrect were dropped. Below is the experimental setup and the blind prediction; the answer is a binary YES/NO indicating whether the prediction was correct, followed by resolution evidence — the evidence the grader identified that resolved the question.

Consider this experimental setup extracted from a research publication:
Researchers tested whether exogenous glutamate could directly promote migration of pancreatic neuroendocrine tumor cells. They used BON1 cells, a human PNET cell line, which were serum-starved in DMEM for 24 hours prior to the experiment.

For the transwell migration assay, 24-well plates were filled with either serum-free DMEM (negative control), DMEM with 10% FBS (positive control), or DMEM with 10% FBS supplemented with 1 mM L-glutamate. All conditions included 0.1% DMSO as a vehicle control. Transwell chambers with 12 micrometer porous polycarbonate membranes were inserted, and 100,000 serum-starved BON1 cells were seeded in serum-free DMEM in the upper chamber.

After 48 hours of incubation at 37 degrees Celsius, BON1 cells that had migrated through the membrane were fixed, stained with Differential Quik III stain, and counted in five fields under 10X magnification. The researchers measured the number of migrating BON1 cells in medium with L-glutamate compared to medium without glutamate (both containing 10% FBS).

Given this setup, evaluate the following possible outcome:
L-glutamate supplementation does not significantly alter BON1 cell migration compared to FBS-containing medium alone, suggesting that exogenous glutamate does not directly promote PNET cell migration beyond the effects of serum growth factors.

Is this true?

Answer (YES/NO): NO